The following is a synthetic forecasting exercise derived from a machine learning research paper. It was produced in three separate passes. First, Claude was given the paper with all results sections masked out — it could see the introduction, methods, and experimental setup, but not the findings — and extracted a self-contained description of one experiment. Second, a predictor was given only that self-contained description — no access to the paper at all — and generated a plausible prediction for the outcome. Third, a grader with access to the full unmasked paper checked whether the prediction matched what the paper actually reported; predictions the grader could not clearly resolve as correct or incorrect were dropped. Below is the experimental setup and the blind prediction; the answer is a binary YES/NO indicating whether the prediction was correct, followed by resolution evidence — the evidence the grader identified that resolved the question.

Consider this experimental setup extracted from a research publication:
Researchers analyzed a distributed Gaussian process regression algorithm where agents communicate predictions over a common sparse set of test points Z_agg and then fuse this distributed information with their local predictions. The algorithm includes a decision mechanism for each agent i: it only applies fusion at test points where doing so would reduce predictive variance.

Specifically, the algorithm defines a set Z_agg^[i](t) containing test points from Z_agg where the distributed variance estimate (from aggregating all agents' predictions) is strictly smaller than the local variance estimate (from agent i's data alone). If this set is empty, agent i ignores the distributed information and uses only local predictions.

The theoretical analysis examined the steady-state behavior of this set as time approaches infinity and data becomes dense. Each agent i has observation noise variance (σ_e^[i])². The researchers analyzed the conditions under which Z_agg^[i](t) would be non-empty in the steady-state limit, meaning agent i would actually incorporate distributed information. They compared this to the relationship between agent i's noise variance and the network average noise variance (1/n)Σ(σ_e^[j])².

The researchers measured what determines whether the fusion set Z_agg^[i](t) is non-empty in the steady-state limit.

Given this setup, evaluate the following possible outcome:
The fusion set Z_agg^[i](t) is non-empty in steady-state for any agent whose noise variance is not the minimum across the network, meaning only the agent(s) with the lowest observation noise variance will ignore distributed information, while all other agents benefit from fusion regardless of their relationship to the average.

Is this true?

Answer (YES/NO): NO